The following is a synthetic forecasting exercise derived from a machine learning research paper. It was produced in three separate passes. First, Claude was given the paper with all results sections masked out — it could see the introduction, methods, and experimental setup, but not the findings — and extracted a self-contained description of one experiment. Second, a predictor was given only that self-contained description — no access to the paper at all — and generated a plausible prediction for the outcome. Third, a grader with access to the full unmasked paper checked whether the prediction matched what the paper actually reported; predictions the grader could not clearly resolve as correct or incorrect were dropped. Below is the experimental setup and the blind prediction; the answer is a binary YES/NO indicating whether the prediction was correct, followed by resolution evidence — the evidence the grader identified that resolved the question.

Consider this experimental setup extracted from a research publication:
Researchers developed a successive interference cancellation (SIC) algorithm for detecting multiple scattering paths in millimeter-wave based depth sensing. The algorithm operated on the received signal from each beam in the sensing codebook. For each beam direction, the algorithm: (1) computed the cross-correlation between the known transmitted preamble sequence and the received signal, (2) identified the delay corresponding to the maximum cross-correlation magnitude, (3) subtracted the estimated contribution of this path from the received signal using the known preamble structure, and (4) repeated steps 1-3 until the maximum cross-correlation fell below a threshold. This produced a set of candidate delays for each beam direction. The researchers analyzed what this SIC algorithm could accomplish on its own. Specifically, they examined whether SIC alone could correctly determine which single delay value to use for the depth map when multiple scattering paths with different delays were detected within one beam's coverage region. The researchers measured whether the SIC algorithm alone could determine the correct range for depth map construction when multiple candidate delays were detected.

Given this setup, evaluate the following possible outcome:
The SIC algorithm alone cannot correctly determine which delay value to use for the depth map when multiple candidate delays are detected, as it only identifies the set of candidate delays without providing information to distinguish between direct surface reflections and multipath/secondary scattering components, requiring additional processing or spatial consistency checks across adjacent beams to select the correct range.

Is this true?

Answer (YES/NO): YES